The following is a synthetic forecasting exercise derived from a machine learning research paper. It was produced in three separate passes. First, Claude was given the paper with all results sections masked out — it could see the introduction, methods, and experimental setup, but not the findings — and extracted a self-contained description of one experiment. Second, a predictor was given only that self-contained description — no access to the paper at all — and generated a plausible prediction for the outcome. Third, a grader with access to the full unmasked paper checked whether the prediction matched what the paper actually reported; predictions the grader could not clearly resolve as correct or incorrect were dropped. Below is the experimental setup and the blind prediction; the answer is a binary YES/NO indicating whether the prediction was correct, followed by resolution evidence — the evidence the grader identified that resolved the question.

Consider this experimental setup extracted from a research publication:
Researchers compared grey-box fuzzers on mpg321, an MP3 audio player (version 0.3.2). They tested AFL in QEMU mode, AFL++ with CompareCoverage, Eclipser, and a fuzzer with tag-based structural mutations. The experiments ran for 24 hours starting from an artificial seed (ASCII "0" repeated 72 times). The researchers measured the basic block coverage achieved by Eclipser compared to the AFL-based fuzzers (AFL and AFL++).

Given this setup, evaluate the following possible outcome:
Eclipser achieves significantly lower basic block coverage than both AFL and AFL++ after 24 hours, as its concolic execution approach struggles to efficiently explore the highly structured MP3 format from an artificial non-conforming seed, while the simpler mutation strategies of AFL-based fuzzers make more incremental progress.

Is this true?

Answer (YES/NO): NO